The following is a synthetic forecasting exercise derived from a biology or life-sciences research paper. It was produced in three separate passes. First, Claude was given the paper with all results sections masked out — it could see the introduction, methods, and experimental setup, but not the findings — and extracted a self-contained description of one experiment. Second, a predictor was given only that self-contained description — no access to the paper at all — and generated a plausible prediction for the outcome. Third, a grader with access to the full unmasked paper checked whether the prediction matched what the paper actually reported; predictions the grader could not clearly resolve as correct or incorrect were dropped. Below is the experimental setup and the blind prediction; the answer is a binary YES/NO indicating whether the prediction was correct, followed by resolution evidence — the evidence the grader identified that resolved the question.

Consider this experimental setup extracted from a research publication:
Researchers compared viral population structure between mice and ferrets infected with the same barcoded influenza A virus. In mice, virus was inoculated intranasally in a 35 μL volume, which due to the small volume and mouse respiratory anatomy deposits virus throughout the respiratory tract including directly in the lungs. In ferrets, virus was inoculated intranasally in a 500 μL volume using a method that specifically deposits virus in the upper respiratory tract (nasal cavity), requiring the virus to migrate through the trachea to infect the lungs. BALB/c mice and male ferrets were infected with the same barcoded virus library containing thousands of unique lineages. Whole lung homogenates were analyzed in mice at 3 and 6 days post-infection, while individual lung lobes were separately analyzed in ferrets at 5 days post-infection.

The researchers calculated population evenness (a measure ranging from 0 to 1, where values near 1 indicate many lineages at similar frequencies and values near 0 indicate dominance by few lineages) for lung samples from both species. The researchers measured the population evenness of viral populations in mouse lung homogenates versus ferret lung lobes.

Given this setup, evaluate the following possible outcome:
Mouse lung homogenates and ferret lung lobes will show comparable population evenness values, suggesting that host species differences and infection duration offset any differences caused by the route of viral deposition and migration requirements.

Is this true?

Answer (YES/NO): NO